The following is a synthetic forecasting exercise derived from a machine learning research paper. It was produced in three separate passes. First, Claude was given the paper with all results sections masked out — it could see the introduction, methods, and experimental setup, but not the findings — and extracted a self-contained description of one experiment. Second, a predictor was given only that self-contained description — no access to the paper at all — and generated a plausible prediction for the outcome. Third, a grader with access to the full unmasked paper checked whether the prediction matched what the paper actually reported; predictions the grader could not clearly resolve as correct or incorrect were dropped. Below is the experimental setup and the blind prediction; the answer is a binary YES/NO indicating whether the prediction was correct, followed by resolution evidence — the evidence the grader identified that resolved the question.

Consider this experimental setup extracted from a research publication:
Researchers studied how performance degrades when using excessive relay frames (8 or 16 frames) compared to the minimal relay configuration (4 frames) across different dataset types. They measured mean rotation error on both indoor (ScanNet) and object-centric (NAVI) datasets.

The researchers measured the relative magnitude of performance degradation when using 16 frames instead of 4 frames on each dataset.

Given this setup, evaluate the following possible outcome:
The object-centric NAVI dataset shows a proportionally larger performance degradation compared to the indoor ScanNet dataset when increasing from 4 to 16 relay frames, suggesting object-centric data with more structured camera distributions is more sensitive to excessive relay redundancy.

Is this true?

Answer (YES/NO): YES